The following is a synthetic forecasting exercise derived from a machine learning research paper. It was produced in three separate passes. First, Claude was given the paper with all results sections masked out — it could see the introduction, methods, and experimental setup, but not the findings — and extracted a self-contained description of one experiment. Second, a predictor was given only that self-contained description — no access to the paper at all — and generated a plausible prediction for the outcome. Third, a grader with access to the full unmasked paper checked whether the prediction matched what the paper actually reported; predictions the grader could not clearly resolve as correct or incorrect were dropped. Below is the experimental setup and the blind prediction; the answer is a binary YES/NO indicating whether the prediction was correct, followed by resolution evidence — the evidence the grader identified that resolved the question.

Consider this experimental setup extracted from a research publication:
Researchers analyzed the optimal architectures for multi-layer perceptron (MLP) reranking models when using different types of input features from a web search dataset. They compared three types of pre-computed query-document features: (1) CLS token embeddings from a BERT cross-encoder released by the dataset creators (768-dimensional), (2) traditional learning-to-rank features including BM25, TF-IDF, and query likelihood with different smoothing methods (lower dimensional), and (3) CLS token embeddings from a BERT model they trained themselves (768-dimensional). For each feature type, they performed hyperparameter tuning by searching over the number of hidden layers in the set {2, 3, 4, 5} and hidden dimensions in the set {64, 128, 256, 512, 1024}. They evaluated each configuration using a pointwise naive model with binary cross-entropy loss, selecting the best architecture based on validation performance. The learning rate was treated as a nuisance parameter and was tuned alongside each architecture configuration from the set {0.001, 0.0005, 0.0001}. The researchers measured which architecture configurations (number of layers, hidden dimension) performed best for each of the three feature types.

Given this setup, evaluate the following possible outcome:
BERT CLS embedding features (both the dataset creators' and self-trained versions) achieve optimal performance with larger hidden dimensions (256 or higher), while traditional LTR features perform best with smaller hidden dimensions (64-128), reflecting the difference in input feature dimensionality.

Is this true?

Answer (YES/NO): NO